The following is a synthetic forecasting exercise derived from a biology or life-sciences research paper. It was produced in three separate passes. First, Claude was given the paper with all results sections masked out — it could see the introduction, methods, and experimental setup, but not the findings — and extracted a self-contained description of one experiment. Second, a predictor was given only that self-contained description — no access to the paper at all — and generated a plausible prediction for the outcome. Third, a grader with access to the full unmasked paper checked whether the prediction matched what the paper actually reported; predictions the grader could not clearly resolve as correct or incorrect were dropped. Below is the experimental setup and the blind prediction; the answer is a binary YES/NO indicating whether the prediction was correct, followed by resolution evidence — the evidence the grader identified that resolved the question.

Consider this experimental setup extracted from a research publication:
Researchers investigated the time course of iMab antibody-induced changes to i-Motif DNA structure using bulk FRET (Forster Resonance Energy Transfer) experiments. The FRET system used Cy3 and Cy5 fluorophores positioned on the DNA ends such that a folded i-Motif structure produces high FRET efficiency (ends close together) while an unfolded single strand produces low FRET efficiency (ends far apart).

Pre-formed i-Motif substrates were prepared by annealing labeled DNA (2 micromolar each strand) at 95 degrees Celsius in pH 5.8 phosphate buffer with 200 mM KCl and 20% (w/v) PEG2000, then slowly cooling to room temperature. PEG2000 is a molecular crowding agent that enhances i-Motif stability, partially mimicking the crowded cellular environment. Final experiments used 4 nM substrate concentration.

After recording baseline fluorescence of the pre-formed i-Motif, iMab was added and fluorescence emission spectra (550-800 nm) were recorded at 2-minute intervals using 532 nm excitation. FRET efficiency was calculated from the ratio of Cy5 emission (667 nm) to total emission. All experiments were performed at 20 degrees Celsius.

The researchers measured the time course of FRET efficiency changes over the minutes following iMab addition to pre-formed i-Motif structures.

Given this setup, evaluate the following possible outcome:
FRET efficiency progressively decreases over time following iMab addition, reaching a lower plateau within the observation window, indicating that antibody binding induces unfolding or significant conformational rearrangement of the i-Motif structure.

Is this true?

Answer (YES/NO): YES